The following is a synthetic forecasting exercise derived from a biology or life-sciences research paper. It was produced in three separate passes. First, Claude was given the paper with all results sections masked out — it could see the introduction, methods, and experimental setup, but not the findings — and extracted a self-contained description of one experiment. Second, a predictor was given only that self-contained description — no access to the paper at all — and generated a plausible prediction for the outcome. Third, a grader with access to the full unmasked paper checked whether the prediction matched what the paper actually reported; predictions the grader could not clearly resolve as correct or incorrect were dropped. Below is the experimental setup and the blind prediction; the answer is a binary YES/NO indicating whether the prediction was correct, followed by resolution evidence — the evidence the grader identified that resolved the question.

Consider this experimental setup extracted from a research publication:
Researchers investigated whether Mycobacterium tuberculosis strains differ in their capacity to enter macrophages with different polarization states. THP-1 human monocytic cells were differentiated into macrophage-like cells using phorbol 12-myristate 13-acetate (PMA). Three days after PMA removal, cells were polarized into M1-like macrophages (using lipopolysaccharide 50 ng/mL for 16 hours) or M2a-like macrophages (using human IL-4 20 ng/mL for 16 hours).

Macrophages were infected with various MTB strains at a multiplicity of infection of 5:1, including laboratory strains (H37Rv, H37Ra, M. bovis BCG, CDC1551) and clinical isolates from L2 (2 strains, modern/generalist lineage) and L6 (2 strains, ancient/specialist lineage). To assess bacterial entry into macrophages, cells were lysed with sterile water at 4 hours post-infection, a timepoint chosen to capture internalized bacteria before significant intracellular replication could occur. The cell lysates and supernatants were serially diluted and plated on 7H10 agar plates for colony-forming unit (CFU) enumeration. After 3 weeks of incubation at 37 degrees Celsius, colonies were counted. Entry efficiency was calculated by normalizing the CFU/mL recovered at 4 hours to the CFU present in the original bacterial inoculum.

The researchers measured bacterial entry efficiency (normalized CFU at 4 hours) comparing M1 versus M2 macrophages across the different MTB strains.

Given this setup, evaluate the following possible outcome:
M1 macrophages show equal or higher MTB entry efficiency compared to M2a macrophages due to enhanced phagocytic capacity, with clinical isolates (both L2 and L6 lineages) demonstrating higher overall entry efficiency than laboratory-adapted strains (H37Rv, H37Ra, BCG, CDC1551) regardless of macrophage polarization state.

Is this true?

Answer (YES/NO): NO